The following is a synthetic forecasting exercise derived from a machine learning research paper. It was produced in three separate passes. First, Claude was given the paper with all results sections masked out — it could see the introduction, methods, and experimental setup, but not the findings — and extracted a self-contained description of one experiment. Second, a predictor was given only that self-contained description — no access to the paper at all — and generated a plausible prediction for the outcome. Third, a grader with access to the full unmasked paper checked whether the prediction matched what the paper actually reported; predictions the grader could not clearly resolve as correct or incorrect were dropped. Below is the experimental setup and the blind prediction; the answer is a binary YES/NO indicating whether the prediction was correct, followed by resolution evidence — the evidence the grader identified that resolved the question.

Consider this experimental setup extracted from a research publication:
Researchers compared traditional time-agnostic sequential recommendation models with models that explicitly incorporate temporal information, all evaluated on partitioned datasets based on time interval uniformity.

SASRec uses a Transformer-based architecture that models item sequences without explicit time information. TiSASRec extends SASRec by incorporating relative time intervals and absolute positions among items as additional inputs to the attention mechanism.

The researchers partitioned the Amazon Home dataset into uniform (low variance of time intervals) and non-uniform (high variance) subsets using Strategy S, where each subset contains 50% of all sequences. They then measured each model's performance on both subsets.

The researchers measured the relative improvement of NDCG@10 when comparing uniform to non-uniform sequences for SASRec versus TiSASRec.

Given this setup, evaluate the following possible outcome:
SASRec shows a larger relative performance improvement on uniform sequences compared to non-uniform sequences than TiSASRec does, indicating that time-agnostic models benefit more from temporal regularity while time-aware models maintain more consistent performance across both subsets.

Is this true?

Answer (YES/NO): NO